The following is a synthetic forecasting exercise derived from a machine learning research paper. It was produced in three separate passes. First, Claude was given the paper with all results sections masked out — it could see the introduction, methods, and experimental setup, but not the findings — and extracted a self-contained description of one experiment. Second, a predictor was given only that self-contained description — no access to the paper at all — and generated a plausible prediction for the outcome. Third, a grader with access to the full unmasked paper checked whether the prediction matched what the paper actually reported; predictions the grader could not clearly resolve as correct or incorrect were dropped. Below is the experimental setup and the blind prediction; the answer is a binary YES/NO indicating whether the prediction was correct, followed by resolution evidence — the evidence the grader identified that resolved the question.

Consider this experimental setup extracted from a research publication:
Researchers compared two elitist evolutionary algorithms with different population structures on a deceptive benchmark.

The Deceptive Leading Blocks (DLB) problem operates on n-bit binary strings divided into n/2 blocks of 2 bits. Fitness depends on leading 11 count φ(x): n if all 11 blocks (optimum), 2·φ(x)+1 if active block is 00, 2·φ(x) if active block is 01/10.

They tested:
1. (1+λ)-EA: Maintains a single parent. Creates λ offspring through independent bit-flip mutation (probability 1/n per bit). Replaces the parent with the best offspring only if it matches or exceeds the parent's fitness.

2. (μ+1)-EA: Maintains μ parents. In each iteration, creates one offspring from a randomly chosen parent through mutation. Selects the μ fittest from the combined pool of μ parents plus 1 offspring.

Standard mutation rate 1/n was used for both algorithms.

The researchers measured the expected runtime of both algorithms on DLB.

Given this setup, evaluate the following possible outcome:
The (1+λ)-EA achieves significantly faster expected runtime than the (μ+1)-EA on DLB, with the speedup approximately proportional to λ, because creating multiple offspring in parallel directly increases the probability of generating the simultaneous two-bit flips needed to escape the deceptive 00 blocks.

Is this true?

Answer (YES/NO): NO